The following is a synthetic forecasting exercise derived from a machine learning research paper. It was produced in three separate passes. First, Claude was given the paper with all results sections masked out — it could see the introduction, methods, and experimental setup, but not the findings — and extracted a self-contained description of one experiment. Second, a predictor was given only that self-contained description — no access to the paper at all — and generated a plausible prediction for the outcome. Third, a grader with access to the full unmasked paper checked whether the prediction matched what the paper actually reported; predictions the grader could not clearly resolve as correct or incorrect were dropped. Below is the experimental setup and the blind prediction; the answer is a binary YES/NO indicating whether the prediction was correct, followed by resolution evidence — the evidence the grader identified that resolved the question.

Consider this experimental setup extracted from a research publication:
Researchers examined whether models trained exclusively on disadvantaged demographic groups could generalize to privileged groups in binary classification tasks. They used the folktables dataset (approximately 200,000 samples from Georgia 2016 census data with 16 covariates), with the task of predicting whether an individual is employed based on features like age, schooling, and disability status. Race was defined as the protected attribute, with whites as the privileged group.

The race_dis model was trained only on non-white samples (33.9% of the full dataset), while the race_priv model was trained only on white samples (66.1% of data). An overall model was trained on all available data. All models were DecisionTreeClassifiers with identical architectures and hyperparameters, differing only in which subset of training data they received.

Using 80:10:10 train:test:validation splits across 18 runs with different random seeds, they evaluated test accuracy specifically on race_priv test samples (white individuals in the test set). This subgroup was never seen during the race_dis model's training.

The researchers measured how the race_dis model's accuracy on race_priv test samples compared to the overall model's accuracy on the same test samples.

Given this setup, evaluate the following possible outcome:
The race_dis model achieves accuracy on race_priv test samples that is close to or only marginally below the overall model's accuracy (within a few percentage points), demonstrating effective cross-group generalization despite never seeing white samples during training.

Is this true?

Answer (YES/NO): YES